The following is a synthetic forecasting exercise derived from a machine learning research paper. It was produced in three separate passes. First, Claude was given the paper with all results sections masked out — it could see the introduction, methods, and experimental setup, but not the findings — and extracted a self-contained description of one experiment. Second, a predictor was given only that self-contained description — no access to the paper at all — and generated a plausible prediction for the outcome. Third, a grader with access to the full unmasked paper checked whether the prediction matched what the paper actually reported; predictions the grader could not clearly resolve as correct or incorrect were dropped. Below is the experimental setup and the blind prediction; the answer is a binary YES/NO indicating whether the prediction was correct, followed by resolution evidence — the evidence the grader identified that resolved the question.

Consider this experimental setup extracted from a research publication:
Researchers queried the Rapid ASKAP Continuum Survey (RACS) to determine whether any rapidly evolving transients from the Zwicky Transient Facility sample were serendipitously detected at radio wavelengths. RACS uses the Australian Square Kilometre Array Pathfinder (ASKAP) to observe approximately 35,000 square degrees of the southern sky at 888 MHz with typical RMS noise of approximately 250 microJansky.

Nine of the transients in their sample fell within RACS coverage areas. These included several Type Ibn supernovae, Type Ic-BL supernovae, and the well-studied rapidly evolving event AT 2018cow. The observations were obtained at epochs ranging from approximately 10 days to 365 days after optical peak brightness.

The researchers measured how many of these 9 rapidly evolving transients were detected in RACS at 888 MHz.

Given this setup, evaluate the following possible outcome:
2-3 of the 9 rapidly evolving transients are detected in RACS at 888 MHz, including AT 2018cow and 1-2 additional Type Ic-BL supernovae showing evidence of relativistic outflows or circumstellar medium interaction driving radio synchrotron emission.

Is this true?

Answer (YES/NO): NO